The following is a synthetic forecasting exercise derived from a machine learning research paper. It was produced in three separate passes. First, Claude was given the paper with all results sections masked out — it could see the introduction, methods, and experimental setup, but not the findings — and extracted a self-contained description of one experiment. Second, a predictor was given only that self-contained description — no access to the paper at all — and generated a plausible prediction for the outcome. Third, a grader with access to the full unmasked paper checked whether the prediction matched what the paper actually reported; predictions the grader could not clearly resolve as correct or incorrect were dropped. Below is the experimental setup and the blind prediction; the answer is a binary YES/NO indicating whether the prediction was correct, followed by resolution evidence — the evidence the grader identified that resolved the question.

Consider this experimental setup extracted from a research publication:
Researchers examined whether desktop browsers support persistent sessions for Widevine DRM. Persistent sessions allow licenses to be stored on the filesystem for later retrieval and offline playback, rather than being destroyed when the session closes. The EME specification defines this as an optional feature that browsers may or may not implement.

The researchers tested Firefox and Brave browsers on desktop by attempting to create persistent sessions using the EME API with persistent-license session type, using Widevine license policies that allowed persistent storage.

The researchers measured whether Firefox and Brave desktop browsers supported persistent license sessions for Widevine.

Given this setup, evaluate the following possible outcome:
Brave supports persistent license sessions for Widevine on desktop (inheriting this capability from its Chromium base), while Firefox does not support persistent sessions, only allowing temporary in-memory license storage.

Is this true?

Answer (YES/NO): NO